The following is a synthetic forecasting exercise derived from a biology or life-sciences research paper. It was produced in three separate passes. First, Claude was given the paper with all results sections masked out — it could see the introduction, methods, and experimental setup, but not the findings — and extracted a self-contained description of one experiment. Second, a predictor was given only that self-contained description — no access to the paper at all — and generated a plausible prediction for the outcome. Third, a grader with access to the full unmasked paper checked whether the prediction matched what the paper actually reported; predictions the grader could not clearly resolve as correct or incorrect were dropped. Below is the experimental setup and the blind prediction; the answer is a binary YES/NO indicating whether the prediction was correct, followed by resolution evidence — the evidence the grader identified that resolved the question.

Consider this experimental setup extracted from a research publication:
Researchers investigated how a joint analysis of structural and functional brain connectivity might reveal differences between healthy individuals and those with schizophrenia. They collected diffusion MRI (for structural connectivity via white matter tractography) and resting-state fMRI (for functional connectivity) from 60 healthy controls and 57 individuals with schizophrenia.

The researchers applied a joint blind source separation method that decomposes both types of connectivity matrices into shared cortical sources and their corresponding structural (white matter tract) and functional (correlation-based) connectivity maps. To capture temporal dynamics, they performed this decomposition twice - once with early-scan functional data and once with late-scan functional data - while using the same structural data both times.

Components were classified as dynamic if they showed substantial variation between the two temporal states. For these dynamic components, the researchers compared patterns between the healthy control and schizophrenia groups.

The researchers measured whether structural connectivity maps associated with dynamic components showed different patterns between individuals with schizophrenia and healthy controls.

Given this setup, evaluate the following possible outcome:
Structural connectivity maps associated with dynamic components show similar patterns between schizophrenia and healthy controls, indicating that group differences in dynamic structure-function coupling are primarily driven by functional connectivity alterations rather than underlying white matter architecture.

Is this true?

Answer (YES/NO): NO